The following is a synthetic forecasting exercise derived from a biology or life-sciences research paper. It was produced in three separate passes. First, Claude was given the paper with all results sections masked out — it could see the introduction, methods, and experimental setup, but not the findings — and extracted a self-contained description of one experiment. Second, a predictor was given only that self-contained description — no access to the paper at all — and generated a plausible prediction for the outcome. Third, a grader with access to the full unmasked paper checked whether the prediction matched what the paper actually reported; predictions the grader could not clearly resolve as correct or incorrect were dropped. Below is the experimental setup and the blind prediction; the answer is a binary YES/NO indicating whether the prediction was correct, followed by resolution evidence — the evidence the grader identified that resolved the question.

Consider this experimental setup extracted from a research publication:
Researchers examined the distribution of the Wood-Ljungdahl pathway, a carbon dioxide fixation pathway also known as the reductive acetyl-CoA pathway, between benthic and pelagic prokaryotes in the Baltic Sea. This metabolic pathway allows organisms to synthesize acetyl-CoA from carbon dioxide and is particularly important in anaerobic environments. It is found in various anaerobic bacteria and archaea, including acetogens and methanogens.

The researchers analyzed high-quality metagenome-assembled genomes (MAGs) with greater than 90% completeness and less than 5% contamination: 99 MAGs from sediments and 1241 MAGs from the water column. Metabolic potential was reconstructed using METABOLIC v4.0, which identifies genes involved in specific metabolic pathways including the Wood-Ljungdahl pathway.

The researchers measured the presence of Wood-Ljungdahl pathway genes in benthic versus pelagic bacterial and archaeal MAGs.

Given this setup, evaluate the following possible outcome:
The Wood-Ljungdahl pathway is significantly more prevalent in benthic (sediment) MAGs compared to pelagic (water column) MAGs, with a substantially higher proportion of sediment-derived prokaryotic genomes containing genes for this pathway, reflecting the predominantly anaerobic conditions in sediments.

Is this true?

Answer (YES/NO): YES